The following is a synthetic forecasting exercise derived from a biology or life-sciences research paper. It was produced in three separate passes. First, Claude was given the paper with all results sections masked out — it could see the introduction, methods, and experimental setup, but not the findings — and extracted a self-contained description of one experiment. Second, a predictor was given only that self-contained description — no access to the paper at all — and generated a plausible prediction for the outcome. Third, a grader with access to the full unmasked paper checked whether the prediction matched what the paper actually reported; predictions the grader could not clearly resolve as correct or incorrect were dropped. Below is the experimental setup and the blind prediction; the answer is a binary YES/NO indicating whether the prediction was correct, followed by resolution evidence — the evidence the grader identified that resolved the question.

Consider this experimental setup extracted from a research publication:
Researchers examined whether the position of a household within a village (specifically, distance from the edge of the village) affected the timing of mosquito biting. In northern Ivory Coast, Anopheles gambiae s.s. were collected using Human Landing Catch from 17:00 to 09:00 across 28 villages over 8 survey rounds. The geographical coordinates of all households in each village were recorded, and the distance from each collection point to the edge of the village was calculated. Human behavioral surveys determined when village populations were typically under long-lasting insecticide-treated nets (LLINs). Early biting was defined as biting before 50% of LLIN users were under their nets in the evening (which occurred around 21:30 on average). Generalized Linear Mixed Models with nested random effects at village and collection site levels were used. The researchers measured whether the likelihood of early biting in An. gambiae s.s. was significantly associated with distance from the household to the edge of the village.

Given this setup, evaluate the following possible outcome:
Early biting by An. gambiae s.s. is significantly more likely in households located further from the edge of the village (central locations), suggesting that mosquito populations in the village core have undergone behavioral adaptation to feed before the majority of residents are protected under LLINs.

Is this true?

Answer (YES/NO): NO